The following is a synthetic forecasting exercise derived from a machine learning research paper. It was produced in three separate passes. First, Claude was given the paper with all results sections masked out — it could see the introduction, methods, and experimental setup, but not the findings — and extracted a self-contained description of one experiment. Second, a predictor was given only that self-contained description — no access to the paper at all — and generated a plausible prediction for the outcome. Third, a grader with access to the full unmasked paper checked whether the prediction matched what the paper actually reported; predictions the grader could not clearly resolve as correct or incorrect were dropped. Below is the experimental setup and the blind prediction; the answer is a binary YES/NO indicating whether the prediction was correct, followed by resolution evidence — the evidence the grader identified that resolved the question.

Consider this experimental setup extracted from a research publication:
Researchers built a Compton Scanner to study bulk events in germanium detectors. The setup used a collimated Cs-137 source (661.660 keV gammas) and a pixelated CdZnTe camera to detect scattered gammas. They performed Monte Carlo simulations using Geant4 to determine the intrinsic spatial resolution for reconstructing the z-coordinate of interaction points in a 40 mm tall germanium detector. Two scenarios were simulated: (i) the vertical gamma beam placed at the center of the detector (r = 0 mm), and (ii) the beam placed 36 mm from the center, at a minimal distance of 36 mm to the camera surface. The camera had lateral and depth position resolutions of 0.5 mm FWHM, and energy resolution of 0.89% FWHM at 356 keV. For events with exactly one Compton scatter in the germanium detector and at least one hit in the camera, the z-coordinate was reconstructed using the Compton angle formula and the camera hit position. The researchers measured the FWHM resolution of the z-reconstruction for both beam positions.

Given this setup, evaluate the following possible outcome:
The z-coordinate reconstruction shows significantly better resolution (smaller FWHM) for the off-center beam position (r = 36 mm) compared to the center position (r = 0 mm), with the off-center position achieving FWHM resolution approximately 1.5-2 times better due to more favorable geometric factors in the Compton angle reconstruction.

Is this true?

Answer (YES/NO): YES